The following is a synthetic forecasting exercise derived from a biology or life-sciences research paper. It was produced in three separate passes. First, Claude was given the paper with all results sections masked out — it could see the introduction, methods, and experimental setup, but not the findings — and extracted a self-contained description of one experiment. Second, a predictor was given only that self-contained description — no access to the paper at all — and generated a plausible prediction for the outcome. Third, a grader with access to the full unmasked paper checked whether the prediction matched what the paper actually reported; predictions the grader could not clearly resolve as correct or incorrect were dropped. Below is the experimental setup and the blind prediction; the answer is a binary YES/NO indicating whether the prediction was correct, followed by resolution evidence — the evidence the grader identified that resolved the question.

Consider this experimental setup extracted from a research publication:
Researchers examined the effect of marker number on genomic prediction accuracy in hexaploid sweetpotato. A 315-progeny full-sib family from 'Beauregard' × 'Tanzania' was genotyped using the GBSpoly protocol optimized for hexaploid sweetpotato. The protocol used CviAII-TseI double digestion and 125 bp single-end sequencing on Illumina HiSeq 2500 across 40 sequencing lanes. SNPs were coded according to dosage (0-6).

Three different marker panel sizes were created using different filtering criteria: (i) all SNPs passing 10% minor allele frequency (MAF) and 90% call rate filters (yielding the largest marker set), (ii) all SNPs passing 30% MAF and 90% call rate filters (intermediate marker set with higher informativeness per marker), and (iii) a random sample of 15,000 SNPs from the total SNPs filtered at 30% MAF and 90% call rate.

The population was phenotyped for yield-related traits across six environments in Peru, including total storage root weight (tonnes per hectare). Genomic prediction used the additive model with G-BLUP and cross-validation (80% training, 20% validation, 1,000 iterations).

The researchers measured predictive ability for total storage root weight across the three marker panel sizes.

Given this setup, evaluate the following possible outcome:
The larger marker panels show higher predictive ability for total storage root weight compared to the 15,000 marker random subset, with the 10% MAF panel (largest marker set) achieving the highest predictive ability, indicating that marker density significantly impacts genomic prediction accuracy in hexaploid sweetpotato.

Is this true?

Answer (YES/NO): NO